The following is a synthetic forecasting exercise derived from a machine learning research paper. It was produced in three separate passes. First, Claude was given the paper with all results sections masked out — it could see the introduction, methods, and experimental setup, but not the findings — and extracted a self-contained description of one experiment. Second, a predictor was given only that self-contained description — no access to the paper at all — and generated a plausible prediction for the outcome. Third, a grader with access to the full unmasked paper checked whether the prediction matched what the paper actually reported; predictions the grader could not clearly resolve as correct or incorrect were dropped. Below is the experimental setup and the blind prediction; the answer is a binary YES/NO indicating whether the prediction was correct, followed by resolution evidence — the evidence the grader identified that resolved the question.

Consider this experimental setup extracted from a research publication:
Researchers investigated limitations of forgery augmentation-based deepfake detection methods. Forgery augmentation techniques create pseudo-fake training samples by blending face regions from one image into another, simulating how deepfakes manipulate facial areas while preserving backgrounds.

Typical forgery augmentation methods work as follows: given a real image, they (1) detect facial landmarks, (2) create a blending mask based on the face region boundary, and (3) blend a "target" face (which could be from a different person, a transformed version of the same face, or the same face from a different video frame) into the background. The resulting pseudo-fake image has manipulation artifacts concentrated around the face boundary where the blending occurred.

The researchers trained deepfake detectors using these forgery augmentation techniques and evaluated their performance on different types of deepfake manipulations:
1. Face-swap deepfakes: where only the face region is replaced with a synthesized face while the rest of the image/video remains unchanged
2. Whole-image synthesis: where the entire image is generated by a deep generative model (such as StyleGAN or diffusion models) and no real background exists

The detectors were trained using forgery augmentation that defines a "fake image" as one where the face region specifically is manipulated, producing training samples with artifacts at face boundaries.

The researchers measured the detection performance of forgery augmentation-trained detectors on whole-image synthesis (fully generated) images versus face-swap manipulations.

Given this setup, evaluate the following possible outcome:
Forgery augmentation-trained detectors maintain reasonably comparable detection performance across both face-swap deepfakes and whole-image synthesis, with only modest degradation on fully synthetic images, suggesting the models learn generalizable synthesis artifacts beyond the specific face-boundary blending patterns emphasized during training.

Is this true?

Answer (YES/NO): NO